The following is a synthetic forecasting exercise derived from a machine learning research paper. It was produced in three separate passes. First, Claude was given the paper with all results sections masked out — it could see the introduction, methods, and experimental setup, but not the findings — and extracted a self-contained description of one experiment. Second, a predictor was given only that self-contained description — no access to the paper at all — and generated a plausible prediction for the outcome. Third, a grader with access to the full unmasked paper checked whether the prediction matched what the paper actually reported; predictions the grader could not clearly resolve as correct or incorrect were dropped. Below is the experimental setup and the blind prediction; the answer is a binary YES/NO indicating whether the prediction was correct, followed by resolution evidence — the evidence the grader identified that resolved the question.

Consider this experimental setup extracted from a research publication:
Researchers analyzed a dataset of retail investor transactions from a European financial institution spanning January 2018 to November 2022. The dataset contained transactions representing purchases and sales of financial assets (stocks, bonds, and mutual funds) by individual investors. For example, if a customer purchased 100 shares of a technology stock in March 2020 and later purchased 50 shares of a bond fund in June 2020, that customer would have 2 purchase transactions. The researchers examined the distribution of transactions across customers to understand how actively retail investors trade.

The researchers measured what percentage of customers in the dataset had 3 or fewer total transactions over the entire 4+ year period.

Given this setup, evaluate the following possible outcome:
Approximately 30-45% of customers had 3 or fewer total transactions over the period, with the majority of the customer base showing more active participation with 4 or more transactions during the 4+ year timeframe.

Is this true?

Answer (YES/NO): NO